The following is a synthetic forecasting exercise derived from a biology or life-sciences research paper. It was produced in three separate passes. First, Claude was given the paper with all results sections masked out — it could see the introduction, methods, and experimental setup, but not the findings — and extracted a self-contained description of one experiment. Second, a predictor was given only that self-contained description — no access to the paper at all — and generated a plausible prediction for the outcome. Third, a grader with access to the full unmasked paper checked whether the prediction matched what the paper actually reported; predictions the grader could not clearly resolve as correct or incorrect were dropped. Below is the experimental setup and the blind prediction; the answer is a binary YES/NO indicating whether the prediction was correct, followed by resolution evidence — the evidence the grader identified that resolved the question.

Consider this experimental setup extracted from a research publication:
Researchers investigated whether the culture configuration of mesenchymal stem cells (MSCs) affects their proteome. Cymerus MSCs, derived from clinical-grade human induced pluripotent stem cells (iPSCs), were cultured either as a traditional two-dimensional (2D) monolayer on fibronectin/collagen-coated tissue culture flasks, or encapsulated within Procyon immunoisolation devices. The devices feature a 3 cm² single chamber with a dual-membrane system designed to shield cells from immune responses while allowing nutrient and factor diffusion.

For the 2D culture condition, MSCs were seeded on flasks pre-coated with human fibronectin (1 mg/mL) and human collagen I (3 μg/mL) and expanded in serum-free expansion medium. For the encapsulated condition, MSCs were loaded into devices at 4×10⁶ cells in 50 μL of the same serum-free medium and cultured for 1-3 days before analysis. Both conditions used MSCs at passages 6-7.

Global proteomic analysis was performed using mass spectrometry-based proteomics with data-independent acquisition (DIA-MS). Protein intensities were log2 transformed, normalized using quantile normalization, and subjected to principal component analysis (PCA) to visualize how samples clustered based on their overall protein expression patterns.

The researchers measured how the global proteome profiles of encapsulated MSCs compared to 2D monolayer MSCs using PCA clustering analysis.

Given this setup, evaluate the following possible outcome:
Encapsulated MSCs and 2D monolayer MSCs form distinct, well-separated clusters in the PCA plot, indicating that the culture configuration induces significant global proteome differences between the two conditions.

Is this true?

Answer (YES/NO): NO